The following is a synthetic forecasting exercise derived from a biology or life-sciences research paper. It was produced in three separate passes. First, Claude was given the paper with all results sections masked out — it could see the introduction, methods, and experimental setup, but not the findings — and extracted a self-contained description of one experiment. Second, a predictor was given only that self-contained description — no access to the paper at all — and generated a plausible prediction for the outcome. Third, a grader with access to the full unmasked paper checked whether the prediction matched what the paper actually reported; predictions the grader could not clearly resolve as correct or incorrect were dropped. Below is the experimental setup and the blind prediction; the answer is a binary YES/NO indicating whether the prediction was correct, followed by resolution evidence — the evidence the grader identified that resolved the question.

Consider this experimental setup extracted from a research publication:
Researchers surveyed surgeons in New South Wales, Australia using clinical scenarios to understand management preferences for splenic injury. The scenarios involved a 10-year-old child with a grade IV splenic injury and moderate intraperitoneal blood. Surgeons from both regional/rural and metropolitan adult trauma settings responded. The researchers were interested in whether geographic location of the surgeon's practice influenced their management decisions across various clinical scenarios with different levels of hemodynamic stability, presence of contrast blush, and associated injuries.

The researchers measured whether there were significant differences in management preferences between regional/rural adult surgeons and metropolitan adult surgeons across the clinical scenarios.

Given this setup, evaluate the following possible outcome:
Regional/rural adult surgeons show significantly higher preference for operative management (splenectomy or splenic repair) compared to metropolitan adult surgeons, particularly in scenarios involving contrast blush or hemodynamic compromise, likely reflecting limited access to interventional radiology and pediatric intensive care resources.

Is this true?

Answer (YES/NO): NO